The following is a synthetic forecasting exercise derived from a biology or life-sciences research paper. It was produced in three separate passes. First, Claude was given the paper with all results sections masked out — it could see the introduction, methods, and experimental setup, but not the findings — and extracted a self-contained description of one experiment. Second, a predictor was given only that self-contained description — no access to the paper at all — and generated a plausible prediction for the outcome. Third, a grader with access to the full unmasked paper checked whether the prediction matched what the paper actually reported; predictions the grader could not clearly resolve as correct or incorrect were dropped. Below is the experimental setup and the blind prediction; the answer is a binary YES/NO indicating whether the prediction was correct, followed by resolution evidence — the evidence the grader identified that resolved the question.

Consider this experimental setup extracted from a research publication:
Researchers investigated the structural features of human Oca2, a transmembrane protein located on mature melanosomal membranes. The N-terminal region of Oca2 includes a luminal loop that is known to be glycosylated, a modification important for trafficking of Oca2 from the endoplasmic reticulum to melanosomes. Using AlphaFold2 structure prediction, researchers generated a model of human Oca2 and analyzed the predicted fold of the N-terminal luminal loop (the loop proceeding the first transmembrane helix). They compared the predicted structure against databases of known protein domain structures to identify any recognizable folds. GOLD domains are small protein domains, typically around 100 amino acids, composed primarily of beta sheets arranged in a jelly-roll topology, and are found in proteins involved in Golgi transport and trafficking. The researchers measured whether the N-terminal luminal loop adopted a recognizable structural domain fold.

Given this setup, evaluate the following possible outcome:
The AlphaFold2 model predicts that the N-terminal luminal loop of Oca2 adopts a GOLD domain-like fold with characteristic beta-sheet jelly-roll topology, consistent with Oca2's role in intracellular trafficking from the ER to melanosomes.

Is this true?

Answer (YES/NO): YES